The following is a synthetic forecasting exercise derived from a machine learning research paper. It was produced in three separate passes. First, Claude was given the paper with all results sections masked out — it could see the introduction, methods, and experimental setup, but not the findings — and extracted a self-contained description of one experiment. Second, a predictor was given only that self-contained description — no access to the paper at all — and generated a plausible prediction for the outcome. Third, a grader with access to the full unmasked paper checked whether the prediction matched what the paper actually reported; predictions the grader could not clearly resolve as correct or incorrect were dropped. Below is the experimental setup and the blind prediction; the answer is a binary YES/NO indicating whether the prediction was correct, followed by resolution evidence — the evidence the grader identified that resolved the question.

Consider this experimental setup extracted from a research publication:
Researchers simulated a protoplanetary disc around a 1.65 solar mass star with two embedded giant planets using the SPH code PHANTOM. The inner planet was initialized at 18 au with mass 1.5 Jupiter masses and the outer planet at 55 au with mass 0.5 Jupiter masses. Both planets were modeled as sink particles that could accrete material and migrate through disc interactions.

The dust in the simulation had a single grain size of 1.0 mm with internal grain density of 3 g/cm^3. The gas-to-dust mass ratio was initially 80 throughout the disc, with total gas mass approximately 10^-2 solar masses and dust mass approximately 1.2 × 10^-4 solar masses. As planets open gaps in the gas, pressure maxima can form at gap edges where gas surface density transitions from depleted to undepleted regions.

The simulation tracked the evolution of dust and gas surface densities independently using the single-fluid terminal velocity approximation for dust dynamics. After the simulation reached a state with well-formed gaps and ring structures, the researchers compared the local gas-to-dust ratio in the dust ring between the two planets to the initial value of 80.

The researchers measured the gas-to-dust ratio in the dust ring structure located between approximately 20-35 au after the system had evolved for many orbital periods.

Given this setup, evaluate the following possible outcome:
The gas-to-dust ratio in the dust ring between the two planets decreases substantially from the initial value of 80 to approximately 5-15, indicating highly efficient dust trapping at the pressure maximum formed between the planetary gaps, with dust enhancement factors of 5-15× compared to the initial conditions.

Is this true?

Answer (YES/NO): NO